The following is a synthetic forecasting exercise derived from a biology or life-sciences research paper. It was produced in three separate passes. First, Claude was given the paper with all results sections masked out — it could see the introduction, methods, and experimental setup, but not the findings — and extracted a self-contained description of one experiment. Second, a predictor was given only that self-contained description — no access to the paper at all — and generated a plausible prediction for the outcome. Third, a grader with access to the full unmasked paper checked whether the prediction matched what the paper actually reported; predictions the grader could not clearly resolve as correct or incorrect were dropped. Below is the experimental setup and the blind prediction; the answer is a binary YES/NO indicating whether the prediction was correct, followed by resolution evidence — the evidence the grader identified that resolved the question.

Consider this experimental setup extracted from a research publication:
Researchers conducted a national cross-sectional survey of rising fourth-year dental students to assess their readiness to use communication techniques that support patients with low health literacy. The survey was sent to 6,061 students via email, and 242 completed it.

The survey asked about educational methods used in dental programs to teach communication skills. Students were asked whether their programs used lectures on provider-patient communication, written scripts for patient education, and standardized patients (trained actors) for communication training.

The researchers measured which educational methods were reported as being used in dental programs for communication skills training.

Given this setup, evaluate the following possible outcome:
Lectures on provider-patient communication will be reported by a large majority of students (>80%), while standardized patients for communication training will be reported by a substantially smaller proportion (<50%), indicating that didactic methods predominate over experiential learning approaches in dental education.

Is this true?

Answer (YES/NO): NO